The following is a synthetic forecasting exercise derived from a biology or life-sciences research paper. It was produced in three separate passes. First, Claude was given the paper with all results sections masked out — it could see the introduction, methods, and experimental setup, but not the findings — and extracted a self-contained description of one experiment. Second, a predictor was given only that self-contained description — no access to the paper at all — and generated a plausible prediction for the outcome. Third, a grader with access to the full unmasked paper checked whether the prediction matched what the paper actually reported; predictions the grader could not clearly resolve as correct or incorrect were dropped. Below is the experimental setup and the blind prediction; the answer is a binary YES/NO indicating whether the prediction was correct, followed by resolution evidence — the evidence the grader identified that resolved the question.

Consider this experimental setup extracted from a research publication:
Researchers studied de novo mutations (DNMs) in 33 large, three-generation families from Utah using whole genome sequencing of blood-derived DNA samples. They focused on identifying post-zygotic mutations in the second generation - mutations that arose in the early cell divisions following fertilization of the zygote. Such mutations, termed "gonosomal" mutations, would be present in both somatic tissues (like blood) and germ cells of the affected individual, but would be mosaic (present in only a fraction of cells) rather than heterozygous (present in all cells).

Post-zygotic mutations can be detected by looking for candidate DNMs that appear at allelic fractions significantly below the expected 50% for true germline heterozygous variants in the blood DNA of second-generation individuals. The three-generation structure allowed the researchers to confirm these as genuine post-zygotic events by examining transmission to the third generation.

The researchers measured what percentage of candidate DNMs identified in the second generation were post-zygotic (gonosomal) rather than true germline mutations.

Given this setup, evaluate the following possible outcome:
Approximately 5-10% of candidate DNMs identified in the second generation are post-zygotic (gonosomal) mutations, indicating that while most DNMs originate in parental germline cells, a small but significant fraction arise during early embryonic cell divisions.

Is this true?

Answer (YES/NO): YES